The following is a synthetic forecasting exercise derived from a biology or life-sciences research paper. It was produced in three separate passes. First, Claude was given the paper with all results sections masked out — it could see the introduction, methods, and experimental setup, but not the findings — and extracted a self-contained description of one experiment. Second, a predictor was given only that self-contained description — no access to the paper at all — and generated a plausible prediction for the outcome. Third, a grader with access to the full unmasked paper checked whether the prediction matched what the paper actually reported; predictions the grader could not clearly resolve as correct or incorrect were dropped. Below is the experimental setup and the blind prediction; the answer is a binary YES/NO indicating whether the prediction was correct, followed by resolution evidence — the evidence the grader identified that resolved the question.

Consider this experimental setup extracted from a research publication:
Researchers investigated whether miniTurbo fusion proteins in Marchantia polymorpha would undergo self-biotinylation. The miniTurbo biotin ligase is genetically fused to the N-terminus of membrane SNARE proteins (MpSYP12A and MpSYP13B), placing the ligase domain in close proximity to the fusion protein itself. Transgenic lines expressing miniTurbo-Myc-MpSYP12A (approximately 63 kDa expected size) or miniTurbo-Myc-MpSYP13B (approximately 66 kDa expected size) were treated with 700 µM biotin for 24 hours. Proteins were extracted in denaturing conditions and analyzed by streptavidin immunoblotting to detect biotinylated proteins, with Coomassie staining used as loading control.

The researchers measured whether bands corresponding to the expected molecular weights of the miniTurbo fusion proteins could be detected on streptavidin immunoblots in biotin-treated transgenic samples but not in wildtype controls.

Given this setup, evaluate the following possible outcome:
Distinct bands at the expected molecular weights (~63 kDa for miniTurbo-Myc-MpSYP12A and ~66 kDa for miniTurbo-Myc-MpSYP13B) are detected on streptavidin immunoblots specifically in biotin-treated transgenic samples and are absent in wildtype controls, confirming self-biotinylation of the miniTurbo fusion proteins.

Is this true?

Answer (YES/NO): YES